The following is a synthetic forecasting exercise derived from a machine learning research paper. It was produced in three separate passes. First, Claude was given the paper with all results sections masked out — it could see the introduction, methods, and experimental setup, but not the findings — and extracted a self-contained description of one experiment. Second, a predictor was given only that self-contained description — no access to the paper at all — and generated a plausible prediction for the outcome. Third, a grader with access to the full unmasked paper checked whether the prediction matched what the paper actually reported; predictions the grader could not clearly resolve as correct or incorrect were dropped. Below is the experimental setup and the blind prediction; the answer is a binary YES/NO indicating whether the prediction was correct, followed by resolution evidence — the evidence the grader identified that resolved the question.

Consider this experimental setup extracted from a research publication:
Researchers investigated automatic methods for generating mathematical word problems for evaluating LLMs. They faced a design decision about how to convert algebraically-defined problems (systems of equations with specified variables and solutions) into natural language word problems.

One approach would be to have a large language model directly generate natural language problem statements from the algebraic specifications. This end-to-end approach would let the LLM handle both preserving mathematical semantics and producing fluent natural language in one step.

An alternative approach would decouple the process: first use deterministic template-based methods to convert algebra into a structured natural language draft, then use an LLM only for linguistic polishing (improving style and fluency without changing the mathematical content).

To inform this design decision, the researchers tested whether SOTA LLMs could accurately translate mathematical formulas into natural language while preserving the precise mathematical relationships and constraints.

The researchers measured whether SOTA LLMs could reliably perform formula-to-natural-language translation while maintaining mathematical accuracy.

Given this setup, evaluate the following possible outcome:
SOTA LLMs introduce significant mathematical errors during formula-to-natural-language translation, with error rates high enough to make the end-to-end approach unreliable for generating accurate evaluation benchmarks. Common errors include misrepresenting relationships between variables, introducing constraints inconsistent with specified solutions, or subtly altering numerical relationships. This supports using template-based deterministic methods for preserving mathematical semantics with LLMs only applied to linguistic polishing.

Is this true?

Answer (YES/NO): NO